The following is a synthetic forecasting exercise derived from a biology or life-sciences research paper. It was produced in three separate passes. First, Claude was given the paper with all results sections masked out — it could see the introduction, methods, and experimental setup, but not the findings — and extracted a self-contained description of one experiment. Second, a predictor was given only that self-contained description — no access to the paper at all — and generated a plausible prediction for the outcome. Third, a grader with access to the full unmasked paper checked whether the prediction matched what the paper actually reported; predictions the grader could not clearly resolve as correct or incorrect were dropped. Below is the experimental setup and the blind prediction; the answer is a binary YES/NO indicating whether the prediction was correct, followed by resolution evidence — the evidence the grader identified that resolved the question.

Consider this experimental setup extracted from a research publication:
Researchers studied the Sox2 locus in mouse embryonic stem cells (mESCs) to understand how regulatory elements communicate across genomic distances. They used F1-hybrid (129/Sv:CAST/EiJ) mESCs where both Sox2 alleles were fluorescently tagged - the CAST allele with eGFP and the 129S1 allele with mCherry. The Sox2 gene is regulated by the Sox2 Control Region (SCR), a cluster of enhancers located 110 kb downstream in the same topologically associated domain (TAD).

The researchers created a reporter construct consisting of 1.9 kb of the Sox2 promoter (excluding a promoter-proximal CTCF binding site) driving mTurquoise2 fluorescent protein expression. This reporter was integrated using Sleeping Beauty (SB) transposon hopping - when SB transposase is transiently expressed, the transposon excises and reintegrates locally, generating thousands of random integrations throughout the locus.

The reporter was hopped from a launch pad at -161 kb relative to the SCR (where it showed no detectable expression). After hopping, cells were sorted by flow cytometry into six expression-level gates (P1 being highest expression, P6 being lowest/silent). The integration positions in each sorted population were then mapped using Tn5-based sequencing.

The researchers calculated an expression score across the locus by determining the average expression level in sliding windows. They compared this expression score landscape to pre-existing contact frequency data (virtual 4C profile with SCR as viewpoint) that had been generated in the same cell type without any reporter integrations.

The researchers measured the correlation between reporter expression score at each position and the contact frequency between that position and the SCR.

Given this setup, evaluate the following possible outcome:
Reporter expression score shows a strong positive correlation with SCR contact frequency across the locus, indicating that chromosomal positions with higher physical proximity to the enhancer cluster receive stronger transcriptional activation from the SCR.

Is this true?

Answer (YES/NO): YES